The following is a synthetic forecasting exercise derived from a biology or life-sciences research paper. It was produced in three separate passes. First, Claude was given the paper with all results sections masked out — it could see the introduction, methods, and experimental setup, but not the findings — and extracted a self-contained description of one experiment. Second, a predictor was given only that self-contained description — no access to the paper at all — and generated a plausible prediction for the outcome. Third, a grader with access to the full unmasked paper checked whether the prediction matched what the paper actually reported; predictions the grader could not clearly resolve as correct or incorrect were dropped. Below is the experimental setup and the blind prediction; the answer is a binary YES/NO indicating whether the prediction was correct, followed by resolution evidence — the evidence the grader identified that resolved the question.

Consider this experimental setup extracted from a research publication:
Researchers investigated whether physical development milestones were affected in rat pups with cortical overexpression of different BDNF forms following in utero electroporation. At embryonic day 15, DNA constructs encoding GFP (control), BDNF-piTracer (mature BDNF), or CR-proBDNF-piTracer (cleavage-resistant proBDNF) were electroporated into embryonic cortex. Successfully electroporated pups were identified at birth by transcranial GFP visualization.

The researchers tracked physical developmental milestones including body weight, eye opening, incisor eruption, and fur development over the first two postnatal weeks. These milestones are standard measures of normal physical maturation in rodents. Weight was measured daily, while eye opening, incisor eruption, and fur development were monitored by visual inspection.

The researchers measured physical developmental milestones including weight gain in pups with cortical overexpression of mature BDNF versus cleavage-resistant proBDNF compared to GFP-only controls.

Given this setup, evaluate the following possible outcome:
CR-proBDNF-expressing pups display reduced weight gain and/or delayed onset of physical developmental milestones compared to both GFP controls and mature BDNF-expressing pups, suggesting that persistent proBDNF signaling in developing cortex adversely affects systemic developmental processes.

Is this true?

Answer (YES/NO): NO